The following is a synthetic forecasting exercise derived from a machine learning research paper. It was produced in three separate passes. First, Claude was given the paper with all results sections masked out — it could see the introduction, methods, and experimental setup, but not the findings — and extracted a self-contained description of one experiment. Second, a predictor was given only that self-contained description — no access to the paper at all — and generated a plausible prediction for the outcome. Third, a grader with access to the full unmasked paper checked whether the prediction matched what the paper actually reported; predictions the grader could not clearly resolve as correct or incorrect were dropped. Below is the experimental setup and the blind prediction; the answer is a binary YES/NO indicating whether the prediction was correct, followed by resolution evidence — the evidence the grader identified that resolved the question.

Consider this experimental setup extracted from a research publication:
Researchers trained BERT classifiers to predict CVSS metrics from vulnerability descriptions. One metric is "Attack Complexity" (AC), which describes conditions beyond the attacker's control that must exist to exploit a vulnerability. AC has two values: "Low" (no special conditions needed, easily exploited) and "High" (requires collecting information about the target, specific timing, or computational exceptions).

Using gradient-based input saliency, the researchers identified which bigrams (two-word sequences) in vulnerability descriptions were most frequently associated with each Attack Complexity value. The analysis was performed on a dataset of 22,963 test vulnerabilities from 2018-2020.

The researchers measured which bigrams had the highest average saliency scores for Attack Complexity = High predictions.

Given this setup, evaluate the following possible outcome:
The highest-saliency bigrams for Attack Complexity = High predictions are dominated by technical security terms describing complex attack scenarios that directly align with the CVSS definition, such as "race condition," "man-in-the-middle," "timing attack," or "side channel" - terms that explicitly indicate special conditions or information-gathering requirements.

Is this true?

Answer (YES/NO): NO